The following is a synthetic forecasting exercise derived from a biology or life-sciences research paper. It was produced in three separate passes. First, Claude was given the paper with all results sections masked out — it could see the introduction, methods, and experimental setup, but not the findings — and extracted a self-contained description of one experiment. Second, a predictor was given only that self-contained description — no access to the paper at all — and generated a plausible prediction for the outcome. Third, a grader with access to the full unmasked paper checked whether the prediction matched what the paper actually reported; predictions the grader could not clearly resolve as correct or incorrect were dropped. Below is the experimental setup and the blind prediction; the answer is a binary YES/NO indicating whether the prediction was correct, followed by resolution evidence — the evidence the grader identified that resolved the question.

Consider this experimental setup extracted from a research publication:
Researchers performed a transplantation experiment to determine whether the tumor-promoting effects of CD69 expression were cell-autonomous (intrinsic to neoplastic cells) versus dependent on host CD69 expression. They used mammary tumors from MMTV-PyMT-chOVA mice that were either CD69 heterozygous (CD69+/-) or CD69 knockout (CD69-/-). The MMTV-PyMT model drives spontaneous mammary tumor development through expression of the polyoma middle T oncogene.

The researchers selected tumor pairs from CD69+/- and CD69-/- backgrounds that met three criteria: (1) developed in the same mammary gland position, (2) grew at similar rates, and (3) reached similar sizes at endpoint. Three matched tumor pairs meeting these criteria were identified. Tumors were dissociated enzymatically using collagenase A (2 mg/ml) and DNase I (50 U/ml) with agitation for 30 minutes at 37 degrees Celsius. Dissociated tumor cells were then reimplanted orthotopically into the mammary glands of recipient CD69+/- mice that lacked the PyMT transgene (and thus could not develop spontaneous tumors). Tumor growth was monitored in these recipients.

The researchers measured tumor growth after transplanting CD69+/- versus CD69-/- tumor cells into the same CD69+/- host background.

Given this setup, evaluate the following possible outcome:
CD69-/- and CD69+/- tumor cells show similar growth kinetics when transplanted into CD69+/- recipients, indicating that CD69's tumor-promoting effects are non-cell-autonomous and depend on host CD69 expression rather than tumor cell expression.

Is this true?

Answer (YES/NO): NO